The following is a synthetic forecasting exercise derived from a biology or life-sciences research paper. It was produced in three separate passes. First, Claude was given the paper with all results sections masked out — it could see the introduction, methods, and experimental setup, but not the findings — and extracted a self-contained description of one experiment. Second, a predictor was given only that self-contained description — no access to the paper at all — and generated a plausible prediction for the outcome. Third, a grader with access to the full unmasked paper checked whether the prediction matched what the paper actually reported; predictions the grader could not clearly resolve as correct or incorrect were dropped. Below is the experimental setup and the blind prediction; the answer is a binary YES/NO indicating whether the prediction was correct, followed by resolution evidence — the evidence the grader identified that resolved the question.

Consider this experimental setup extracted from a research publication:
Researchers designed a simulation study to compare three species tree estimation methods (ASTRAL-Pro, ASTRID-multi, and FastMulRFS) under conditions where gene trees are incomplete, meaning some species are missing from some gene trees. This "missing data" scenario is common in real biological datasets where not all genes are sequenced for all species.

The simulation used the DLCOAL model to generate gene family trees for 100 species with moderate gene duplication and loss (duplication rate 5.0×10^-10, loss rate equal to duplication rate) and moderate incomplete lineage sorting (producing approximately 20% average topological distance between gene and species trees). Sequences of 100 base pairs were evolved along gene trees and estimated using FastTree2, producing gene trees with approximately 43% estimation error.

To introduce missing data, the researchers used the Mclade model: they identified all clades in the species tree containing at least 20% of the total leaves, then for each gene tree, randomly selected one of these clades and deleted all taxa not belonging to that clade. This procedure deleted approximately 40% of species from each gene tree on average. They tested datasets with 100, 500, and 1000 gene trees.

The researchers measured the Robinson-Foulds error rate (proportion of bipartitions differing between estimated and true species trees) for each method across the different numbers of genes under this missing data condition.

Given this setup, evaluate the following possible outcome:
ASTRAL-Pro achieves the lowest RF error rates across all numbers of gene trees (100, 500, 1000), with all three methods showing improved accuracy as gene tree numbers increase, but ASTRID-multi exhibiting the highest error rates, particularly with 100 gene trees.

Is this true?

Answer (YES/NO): NO